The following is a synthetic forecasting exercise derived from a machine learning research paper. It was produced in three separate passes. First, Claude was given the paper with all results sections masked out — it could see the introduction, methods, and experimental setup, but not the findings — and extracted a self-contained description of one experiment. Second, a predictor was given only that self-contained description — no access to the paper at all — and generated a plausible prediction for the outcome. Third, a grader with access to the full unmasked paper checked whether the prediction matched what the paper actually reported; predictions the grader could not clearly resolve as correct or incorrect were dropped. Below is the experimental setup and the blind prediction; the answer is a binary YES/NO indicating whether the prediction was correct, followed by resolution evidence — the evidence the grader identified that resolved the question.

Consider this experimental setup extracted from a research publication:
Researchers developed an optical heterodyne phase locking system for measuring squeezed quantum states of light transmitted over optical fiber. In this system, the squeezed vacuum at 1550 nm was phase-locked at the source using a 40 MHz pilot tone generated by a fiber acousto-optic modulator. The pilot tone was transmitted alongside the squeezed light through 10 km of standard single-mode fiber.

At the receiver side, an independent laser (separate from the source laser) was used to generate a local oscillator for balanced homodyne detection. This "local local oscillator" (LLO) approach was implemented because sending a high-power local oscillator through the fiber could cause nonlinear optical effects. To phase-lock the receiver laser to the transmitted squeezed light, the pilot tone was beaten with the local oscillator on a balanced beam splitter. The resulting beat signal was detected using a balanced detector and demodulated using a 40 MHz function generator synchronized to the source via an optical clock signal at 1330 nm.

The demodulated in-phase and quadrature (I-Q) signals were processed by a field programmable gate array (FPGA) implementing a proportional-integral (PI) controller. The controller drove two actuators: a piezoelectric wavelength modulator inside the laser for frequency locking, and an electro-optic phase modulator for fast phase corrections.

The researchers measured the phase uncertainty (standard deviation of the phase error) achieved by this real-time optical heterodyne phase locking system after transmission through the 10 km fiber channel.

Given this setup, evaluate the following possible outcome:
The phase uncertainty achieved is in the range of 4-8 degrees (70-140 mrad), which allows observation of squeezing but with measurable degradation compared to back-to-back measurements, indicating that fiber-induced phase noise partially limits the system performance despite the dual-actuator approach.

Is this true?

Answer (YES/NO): NO